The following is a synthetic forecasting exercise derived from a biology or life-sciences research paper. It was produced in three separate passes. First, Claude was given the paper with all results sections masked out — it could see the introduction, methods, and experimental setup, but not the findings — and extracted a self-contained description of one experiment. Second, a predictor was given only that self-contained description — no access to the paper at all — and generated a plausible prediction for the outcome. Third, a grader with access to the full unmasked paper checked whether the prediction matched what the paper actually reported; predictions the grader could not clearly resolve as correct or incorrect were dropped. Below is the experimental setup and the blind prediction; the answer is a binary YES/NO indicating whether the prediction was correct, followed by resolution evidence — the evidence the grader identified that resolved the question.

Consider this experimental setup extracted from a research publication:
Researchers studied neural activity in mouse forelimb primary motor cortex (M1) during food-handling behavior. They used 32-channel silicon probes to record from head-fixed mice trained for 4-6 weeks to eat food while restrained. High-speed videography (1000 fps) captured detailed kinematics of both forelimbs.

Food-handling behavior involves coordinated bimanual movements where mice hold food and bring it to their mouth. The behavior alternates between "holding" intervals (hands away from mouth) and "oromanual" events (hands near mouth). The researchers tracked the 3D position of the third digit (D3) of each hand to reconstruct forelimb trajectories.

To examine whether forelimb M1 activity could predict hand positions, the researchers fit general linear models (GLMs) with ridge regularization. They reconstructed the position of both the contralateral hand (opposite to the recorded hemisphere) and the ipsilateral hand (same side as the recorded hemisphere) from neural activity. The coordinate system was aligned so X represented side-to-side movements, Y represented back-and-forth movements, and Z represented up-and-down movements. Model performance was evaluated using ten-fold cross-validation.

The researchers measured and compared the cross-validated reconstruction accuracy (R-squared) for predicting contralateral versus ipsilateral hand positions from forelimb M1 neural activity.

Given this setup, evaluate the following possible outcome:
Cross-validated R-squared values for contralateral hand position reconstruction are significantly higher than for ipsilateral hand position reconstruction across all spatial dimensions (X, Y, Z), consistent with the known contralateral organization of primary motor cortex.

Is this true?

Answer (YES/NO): NO